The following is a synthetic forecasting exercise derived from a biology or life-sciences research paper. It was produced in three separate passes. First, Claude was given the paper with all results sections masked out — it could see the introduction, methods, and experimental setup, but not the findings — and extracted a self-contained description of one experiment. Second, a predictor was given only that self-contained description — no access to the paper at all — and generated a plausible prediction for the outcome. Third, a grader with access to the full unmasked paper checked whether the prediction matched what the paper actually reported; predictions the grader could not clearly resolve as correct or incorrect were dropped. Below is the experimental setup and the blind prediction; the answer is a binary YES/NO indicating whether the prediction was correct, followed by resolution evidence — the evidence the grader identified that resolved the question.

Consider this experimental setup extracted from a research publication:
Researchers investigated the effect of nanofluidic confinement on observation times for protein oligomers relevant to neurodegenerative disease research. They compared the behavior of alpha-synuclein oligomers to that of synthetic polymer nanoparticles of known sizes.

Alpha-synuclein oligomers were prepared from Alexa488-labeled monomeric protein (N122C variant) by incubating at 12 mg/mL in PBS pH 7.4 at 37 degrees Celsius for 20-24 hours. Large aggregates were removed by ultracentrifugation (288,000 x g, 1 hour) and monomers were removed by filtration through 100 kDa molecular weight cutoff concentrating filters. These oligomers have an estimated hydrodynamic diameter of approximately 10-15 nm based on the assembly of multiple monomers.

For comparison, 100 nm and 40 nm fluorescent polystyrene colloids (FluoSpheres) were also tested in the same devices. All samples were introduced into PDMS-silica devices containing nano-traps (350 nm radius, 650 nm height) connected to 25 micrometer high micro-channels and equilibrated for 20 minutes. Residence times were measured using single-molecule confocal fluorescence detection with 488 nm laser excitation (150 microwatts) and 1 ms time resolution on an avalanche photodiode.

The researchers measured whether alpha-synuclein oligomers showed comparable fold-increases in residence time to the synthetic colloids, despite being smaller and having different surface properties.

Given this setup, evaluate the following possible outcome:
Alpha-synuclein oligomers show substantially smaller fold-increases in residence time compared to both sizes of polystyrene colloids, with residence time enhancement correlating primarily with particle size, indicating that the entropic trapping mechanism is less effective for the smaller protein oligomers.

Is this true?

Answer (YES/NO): NO